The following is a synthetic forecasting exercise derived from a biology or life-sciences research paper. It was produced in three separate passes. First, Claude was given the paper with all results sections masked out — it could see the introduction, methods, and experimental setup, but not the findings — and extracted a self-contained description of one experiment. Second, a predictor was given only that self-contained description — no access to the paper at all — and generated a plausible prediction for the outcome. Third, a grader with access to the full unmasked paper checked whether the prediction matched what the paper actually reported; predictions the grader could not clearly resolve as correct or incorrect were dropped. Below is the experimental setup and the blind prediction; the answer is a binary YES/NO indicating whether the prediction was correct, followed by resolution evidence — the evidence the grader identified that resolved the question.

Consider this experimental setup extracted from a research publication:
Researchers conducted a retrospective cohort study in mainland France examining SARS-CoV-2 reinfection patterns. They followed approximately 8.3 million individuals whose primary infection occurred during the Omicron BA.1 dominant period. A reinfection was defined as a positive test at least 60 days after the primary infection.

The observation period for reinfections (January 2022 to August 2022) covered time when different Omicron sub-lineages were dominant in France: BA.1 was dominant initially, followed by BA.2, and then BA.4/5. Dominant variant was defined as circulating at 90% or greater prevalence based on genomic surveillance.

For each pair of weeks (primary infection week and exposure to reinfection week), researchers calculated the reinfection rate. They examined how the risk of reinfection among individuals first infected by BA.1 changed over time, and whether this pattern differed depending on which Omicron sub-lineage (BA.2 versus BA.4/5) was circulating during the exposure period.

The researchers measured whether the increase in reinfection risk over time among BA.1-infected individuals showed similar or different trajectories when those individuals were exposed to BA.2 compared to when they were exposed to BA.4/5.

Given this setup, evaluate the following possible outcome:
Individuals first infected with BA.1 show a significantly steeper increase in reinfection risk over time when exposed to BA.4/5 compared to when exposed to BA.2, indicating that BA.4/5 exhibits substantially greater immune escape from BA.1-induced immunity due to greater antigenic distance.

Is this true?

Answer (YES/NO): NO